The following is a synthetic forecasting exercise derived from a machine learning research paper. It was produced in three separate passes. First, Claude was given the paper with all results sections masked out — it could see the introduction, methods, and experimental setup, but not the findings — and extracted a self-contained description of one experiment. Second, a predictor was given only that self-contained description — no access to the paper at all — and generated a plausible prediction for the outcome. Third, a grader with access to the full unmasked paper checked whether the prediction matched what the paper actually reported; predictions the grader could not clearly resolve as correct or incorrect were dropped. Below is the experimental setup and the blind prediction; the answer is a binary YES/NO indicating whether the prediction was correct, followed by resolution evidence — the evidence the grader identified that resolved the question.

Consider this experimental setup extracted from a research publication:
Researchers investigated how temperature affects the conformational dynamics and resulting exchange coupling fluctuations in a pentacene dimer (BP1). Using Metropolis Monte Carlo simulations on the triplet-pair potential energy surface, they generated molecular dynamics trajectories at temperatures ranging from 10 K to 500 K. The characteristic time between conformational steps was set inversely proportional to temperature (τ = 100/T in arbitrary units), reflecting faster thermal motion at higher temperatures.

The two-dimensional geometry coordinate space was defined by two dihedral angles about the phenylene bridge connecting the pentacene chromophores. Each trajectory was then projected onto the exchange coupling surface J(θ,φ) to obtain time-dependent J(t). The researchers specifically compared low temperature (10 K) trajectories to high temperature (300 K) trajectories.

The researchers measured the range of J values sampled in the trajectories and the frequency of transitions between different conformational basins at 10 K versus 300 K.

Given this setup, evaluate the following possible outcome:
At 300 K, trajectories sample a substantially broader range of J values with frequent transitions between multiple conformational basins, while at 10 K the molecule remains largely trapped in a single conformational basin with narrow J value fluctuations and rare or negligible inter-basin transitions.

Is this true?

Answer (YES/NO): YES